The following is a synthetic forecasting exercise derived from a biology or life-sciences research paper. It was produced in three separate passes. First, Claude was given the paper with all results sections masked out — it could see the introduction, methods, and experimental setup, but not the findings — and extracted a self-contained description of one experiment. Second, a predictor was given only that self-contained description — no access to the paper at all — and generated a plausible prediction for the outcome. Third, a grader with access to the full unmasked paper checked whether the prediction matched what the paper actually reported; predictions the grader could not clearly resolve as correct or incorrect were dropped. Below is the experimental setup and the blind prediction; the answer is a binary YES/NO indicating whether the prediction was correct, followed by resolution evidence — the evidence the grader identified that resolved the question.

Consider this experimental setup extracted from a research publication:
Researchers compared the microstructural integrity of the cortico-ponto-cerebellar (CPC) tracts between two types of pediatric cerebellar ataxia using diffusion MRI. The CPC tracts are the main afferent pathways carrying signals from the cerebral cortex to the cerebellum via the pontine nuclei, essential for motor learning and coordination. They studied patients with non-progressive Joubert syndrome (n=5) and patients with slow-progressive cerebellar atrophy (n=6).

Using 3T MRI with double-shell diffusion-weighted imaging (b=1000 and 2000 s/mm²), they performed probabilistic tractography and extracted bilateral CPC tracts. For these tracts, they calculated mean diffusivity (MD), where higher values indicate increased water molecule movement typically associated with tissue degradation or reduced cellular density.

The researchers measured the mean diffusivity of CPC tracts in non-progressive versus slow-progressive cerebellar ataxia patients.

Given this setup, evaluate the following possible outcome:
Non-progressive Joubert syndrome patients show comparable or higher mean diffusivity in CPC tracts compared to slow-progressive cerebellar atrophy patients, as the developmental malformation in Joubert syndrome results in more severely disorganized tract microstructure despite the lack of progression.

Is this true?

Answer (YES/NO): NO